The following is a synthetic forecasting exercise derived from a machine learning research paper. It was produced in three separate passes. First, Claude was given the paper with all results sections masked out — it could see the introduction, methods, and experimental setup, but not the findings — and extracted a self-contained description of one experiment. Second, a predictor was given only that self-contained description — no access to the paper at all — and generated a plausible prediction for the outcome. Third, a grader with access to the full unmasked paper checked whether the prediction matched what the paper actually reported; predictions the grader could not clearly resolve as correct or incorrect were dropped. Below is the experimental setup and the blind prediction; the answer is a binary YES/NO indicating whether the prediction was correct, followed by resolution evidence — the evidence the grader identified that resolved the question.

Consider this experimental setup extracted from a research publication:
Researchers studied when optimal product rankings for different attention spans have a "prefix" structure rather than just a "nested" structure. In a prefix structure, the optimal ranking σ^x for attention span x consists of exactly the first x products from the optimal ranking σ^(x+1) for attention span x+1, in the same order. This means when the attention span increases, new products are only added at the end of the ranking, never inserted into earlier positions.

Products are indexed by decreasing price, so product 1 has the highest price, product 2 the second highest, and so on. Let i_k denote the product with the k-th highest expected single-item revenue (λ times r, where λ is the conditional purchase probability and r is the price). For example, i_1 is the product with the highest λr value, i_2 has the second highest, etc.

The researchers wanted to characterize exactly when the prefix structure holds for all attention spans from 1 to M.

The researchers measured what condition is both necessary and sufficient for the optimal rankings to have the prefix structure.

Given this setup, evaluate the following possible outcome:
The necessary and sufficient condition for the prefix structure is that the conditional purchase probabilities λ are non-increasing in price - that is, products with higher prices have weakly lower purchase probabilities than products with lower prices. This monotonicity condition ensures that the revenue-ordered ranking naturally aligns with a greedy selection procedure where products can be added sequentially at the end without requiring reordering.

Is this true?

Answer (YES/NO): NO